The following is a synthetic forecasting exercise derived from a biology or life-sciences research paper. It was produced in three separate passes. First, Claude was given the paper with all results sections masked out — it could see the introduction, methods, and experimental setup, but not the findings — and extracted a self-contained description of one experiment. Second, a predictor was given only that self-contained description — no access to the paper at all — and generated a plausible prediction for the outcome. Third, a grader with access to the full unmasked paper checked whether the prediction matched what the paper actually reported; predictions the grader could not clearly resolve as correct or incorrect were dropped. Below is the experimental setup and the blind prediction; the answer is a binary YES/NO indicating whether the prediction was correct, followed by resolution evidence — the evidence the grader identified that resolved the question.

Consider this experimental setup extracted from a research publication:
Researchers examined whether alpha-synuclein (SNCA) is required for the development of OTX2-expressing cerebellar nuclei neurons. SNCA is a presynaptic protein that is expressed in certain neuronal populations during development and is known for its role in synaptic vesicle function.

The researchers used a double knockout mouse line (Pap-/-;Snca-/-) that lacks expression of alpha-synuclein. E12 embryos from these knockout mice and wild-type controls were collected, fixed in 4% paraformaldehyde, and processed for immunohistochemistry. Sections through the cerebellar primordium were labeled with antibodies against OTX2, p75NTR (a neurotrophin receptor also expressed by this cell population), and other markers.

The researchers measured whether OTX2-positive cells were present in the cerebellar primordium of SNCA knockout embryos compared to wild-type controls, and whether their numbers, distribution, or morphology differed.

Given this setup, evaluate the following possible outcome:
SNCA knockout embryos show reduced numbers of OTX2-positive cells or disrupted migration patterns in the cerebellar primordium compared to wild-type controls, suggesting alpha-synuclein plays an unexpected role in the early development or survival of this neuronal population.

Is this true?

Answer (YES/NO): NO